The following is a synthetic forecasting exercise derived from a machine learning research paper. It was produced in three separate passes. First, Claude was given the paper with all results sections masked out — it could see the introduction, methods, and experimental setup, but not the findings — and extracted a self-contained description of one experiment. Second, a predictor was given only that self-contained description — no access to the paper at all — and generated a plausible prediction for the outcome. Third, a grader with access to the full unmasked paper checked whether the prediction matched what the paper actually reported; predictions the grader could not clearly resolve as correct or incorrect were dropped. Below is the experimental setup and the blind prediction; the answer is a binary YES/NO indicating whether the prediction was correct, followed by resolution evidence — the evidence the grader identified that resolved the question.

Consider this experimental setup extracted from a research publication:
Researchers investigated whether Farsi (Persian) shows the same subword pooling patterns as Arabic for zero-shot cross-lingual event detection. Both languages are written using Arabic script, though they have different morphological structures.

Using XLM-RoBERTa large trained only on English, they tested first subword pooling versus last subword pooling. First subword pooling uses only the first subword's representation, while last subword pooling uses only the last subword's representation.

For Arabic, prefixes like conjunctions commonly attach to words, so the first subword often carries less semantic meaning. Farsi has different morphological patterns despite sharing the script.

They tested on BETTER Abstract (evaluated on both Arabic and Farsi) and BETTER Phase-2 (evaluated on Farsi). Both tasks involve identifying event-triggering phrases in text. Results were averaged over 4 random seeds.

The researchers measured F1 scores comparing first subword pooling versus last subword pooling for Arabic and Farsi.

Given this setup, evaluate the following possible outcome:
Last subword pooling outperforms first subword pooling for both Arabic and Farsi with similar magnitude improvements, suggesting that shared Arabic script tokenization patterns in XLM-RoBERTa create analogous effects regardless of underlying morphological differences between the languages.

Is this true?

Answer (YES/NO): NO